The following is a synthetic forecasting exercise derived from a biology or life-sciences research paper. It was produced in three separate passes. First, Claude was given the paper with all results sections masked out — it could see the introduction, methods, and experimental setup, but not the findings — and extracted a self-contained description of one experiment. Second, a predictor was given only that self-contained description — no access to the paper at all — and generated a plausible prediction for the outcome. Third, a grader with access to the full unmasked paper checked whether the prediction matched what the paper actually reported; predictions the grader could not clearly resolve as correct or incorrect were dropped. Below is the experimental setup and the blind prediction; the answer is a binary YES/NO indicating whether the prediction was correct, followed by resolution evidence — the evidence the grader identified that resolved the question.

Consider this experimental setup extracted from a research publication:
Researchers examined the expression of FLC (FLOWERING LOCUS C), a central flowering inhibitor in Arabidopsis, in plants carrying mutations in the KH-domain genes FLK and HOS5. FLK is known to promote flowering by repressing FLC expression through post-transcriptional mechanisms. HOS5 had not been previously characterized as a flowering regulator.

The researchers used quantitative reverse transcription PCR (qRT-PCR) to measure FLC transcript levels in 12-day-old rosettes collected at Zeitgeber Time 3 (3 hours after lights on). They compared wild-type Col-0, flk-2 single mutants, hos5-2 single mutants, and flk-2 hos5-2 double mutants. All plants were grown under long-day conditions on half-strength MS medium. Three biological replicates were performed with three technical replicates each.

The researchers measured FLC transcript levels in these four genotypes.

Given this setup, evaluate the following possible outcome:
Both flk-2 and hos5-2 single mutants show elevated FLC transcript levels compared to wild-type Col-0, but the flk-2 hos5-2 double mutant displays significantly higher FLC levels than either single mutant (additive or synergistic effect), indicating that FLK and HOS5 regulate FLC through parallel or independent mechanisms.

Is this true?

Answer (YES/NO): NO